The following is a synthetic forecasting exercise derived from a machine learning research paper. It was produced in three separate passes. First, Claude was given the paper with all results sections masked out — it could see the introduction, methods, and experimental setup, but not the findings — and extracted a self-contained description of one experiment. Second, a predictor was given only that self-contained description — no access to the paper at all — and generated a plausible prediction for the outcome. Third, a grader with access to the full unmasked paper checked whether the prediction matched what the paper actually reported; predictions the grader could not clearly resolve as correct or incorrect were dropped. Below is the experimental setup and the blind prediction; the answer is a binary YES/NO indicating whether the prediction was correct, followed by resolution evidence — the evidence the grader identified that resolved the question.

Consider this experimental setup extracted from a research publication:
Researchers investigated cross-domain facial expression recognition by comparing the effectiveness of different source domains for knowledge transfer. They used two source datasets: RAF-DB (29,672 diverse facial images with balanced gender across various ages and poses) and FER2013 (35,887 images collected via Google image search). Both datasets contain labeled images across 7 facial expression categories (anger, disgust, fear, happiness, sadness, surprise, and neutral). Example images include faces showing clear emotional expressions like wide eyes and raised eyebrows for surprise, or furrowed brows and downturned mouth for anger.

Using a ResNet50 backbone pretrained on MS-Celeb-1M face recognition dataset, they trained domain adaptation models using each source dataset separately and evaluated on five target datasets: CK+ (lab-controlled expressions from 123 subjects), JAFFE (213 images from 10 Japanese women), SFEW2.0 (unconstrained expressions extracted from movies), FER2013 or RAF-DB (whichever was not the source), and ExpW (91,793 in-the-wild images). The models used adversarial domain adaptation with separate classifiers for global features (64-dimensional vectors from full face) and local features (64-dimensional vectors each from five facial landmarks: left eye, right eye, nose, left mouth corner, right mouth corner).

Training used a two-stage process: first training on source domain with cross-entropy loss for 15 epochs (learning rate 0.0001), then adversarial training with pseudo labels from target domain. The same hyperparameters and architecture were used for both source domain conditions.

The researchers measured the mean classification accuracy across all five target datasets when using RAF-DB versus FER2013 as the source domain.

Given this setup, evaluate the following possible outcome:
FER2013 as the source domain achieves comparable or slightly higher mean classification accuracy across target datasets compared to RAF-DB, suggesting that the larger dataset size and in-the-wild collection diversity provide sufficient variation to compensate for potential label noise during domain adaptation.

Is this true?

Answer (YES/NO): NO